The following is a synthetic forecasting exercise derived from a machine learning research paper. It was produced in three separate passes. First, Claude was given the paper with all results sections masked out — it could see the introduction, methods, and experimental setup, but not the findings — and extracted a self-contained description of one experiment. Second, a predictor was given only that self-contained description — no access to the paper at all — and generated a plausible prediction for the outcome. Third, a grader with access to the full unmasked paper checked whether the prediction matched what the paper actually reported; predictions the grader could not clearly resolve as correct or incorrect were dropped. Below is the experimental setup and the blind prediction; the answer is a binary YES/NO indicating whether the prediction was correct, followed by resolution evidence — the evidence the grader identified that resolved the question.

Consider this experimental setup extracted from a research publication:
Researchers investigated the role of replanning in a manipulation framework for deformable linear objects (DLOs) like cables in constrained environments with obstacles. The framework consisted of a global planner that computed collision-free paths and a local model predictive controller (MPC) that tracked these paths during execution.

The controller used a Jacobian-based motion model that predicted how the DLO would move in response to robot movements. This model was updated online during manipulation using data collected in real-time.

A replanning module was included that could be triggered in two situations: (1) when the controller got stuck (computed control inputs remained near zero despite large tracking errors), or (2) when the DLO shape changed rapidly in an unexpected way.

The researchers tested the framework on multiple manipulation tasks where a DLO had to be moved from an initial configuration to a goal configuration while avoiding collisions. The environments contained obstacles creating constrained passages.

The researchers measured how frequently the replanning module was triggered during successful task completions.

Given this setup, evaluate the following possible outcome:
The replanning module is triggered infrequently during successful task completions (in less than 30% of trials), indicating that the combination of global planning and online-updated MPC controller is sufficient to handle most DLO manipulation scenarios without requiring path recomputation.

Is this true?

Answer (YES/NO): YES